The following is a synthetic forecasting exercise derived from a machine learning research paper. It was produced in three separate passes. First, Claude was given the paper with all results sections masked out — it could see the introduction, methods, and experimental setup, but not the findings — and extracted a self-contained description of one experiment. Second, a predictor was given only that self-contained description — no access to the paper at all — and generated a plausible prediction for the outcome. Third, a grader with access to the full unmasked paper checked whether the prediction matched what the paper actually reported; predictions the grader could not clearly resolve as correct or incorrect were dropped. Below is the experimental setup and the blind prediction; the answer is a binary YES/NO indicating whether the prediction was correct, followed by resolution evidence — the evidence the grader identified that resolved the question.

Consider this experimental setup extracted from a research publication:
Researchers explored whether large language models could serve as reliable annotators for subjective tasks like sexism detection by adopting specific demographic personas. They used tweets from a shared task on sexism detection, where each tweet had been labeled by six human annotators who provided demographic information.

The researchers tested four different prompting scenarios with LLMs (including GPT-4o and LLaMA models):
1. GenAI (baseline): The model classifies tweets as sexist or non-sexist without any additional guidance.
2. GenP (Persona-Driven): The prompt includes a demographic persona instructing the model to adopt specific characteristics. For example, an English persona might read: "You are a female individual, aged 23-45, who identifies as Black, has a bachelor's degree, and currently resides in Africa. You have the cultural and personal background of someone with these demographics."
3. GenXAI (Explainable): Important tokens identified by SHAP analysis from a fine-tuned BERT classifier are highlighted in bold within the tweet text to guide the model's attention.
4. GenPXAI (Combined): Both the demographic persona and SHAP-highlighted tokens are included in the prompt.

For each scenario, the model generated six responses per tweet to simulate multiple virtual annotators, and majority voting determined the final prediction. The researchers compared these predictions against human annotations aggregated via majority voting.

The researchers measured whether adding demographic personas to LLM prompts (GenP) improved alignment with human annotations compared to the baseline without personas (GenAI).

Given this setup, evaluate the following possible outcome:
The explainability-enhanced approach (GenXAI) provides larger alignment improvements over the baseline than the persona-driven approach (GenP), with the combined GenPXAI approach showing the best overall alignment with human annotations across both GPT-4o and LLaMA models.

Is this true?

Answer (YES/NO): NO